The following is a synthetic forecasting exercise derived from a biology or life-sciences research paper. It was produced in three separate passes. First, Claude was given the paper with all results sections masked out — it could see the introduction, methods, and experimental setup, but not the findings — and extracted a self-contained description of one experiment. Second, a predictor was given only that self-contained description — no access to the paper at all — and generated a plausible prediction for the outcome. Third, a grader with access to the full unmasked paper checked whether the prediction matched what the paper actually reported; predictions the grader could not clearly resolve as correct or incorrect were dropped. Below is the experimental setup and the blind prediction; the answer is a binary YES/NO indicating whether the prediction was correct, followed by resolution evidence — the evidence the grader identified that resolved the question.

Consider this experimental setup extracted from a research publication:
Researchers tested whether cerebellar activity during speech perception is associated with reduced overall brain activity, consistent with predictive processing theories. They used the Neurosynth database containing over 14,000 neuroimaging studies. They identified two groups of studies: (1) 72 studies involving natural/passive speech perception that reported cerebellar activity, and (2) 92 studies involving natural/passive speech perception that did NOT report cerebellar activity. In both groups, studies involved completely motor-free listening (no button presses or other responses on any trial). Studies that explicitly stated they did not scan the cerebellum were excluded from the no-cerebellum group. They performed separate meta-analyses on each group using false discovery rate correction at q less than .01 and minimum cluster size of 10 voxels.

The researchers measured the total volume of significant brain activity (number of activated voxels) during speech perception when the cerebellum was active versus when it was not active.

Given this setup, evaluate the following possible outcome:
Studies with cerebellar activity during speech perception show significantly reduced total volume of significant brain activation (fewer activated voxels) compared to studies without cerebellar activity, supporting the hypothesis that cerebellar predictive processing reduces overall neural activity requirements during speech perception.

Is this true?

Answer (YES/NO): YES